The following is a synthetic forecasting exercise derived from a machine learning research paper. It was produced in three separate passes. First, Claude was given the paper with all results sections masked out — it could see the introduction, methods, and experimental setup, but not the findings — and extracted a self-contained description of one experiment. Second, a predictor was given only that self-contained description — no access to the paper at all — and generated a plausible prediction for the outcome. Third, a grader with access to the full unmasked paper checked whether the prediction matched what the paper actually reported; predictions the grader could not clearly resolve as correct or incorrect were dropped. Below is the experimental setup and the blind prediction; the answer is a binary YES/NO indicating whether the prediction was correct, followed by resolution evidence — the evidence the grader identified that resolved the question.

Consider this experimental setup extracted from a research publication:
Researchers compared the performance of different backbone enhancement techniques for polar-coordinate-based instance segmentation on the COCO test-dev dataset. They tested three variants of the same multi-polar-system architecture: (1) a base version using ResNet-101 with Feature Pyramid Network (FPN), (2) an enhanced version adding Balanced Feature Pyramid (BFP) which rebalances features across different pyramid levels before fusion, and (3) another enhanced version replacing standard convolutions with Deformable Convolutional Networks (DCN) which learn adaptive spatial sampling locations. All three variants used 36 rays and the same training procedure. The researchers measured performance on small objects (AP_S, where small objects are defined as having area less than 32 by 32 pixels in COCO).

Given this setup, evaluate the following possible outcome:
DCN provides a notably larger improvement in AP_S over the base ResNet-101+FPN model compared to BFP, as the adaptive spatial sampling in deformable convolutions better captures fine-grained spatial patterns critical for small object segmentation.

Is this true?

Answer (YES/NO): YES